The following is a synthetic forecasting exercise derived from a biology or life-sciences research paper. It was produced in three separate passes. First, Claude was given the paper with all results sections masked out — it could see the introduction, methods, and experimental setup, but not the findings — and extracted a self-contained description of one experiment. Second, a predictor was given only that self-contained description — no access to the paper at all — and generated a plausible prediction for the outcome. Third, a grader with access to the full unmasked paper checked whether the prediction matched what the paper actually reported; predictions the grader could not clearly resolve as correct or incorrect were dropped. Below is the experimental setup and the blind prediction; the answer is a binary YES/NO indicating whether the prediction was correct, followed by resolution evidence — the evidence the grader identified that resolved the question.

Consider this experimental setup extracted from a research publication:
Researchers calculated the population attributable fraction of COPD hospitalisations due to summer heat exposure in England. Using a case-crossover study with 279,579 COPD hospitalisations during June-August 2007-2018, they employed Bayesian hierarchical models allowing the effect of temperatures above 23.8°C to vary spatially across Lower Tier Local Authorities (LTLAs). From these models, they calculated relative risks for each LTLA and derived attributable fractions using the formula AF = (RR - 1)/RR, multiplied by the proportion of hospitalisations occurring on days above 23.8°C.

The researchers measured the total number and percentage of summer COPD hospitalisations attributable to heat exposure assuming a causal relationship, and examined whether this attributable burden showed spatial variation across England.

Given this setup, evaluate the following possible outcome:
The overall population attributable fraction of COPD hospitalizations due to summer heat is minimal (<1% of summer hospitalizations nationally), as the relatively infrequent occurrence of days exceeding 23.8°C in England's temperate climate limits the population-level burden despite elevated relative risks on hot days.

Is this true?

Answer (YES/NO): NO